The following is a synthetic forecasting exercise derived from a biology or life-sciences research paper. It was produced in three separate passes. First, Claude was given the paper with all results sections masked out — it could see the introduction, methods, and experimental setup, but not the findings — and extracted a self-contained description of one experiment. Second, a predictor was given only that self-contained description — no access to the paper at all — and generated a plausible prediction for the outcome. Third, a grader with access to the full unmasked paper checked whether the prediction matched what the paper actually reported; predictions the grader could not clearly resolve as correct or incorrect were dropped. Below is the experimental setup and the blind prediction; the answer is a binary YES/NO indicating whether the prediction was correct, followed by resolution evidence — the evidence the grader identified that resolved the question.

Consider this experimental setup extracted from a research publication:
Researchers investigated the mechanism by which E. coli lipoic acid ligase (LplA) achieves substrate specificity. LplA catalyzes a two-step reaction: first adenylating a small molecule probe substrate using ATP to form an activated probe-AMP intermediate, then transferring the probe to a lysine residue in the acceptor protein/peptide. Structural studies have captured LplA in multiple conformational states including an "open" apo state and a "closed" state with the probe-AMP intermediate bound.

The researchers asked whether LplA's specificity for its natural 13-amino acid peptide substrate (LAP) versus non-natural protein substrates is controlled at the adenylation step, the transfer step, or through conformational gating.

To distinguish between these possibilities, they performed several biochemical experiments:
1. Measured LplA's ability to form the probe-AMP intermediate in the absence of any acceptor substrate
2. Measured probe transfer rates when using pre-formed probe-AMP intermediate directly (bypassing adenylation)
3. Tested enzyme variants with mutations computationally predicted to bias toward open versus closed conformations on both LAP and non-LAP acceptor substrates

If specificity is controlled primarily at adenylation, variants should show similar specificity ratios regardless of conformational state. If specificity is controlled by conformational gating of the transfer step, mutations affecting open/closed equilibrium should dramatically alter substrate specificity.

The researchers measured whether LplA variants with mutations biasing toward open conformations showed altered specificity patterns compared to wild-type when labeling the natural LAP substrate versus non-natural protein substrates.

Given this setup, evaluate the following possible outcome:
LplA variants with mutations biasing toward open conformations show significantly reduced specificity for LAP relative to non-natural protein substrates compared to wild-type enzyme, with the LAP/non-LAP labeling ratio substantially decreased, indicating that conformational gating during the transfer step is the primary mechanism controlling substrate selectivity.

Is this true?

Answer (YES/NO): YES